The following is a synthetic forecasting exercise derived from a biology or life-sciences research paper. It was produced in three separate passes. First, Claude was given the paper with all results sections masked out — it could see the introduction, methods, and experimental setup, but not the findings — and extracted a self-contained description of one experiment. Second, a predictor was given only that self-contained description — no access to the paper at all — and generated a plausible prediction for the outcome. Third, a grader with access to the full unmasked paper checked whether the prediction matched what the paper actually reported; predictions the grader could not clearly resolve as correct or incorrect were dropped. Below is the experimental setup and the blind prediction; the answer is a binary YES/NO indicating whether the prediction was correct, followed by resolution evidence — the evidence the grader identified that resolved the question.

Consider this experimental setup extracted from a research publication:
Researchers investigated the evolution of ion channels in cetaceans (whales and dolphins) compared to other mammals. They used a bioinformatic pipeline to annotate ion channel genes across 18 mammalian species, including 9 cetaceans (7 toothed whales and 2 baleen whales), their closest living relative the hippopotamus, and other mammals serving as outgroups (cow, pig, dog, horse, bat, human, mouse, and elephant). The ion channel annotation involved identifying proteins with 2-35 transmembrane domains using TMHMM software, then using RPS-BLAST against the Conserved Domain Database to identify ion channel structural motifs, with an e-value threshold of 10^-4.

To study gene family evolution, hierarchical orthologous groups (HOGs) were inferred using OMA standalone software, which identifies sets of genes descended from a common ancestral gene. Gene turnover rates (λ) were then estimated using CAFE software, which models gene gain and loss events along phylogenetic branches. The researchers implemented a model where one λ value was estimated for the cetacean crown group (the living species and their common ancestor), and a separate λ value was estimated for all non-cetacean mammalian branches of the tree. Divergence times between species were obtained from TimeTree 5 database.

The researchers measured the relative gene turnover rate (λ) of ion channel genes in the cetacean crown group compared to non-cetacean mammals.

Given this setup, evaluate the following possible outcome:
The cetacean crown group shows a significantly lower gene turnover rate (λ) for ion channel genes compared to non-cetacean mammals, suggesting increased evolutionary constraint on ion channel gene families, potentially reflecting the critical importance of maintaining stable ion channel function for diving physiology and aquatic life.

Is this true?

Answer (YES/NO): NO